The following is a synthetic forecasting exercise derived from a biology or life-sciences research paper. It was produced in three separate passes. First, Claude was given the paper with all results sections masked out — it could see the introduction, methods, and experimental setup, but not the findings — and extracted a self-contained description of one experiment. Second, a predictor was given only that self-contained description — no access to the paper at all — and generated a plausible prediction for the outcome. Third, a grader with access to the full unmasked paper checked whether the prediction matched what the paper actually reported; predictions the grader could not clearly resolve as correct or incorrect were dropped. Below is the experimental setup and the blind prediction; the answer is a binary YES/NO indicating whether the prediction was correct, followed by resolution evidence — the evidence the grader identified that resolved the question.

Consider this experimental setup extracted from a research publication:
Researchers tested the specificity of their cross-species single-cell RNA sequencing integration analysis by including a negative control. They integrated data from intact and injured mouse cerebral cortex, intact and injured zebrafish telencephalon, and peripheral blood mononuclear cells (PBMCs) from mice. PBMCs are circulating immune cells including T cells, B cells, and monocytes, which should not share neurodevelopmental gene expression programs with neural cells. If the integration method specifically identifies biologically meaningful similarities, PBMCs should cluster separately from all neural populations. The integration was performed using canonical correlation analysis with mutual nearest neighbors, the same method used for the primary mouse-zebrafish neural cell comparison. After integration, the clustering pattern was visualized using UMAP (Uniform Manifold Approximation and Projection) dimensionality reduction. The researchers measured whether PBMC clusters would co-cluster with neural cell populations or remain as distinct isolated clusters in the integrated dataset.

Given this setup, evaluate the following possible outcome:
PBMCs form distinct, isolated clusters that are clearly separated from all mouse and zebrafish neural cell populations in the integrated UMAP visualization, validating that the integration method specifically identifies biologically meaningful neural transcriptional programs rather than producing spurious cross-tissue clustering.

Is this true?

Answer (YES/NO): NO